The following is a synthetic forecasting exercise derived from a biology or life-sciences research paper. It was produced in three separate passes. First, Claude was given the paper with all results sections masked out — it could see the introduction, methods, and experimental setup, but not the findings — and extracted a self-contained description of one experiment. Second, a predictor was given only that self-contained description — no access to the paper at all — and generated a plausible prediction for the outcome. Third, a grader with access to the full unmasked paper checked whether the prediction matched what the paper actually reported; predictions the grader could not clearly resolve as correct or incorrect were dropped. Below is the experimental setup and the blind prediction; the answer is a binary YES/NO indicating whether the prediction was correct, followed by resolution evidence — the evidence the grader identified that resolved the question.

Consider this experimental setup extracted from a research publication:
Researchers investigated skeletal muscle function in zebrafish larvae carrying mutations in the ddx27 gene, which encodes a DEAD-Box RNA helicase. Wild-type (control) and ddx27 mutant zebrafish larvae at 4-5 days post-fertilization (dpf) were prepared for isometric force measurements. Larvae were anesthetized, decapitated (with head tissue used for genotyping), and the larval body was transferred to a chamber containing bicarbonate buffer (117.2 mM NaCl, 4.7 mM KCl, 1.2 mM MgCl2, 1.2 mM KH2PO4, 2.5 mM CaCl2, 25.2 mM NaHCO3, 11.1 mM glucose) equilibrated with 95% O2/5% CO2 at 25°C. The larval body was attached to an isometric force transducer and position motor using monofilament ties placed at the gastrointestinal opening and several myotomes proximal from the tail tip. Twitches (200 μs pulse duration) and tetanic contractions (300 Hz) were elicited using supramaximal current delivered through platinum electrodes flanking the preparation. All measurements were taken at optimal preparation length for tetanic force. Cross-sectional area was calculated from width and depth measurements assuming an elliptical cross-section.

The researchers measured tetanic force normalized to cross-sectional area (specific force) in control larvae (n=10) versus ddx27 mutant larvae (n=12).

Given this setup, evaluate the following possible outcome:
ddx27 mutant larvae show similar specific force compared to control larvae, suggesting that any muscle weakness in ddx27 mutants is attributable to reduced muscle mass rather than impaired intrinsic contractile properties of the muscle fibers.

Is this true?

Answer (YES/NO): NO